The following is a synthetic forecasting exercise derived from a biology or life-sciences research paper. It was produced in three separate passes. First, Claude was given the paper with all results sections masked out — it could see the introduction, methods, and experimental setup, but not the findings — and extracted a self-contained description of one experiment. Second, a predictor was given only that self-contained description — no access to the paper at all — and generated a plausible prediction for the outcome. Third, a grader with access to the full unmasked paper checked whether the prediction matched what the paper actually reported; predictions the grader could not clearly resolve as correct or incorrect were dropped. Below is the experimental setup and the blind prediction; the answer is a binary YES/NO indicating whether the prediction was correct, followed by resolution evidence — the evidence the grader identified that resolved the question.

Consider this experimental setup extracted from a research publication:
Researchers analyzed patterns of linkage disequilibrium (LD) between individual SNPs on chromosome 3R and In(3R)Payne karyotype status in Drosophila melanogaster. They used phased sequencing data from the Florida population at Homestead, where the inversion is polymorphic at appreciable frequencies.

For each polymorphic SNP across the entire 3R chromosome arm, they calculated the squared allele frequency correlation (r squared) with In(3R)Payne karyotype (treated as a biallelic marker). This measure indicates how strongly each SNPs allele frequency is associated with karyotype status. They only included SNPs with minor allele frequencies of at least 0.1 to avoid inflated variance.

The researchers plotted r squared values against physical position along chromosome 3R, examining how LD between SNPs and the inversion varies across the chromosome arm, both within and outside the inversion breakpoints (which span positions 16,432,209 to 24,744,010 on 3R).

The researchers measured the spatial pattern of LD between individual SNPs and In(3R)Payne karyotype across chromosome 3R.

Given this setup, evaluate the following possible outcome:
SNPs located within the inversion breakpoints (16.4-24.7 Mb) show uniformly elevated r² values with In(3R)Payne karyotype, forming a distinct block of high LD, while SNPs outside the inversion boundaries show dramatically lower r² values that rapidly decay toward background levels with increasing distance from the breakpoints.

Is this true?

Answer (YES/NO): NO